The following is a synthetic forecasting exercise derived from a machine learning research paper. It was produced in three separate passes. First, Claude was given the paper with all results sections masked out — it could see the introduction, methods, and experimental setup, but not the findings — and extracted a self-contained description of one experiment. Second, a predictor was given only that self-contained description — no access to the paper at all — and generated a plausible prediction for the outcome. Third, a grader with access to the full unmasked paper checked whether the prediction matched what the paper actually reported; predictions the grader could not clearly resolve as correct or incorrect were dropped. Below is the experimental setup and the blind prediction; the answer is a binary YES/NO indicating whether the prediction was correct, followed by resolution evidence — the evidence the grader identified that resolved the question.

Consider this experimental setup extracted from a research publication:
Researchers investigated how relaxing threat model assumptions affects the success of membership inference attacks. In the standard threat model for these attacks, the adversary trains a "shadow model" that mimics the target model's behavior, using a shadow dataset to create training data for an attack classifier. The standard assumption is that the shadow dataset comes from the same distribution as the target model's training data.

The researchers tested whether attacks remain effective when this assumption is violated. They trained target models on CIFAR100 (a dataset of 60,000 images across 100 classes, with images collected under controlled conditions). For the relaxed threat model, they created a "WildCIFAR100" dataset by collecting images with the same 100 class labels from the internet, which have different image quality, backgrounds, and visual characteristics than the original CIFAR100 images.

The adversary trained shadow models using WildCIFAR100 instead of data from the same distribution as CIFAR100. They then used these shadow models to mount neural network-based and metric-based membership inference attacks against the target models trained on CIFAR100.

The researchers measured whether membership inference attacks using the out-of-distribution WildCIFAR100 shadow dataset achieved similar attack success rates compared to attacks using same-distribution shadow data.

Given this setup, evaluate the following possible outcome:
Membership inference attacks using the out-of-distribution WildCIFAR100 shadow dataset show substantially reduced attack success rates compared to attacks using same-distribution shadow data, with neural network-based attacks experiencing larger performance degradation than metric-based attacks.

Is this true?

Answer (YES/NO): NO